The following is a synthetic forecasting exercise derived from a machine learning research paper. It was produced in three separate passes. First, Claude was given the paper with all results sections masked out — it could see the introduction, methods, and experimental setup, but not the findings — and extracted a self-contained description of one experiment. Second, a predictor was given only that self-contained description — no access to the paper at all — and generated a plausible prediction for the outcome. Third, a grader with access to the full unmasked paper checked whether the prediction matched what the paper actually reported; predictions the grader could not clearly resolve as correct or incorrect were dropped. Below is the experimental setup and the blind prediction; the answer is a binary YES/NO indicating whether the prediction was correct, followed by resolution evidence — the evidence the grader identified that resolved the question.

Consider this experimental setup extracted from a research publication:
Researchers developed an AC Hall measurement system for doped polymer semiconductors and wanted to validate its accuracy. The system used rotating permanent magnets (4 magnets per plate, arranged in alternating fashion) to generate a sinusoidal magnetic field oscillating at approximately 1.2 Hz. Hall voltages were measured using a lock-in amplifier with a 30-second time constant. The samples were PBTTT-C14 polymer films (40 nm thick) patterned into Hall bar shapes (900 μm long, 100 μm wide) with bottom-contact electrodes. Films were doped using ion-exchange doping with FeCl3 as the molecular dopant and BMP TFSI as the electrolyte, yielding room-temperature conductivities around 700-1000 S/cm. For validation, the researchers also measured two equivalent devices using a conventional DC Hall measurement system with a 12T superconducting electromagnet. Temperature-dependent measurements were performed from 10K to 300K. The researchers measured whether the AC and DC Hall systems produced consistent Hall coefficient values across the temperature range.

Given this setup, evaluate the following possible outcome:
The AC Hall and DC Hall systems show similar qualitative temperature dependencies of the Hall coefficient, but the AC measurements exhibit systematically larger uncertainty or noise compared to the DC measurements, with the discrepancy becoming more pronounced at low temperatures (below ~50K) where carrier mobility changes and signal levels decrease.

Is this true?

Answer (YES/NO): NO